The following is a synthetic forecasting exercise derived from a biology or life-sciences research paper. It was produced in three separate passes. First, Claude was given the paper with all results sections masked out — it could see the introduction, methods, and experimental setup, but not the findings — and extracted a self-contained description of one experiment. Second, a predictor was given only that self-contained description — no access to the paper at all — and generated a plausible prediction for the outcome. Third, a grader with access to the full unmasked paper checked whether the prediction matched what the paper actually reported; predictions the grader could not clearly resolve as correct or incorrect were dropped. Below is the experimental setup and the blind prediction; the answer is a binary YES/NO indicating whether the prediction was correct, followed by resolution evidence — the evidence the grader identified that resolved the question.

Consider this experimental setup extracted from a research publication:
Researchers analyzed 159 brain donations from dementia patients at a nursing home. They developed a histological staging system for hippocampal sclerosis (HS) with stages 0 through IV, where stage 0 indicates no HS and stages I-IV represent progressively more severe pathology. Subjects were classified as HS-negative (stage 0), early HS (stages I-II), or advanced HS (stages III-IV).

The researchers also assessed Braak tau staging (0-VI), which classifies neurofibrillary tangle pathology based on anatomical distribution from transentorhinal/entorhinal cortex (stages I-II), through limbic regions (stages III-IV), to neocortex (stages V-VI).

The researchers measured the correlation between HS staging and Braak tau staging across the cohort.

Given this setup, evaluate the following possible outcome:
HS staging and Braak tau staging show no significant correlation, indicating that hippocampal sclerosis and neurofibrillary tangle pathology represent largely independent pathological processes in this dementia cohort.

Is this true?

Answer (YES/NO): NO